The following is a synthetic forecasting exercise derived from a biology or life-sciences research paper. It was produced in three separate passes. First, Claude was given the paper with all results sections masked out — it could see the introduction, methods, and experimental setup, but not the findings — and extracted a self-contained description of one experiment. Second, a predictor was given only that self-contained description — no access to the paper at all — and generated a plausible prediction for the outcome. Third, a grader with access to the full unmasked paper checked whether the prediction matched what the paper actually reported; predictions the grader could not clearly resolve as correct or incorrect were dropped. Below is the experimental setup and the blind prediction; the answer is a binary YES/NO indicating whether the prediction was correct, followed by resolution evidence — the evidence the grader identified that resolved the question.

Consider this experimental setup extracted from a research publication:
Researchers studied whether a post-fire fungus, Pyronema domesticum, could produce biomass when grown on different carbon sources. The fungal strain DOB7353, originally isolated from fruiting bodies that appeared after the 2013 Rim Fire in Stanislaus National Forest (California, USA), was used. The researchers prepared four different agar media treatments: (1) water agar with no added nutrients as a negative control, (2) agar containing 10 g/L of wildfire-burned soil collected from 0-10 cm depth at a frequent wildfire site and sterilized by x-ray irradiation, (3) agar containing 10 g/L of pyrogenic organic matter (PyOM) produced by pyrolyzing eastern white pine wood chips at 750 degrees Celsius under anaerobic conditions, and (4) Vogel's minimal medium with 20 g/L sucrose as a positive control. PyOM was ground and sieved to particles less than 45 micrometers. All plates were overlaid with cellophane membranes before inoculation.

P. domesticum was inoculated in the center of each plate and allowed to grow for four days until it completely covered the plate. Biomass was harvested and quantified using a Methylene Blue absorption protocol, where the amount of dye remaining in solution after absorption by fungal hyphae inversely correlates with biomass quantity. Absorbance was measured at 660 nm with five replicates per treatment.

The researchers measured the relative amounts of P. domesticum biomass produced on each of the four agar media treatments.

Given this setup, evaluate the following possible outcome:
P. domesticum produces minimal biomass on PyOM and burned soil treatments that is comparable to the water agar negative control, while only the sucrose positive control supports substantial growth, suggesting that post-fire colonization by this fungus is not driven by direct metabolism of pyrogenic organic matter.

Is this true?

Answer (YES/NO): NO